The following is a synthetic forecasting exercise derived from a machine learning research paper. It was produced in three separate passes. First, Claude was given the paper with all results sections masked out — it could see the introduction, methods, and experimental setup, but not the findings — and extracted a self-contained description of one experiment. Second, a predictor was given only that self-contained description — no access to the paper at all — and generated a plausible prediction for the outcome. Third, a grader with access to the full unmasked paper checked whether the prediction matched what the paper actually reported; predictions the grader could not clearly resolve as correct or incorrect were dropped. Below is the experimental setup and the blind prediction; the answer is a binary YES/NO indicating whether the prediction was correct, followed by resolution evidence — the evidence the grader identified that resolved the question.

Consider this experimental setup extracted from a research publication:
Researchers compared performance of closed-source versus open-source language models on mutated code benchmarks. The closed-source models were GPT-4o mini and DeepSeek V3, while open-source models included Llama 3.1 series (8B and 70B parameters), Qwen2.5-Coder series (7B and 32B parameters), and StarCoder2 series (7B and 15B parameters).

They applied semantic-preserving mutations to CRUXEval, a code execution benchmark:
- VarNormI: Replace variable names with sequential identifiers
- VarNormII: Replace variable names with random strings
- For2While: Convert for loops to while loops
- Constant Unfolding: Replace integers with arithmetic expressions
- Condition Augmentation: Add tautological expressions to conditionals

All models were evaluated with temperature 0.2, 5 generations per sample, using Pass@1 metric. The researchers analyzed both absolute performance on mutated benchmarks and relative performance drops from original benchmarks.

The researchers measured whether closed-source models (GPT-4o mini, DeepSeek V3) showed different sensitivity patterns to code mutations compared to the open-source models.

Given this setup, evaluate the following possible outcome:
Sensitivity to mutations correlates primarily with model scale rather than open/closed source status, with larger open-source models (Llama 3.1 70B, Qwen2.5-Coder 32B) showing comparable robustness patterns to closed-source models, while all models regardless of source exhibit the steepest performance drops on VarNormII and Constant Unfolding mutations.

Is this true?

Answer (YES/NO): NO